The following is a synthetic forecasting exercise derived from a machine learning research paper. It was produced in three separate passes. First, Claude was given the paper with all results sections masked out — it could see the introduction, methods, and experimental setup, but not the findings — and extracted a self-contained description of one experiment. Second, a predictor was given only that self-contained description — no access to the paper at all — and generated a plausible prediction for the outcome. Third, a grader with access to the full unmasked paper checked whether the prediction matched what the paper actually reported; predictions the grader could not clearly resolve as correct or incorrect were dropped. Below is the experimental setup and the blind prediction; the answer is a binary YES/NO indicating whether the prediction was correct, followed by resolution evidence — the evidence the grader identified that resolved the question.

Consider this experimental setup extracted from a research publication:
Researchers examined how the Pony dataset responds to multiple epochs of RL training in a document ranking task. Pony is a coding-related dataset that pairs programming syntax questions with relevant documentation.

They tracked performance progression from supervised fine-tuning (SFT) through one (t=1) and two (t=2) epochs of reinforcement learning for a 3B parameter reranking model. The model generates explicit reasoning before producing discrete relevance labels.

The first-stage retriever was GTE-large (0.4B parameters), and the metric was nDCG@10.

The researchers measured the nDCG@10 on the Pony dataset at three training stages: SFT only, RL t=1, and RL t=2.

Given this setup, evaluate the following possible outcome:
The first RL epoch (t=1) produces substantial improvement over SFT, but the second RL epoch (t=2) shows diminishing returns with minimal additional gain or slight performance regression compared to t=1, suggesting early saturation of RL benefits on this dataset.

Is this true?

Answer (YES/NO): NO